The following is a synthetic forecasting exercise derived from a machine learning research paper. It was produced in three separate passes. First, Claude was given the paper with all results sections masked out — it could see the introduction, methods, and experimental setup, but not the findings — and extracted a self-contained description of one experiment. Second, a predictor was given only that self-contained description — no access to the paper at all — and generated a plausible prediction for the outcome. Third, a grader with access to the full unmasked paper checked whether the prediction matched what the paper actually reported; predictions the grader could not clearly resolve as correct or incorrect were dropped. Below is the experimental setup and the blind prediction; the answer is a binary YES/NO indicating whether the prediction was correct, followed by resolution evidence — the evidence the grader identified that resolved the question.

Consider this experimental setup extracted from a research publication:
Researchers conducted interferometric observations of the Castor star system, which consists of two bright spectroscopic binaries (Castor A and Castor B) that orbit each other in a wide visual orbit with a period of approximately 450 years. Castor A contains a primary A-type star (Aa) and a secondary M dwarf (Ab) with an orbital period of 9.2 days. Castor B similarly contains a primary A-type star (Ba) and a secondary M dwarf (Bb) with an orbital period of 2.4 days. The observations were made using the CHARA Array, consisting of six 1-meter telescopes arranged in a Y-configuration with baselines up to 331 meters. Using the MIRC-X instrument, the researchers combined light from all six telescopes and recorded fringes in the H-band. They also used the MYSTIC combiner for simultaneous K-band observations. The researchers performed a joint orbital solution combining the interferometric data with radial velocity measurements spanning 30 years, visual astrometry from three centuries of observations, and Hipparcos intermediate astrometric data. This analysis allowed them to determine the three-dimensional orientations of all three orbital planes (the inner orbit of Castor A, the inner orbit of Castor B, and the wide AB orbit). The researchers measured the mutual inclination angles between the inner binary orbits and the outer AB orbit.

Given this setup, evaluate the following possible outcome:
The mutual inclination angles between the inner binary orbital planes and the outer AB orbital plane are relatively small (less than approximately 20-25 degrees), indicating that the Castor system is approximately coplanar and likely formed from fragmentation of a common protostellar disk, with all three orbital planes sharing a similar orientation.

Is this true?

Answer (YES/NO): NO